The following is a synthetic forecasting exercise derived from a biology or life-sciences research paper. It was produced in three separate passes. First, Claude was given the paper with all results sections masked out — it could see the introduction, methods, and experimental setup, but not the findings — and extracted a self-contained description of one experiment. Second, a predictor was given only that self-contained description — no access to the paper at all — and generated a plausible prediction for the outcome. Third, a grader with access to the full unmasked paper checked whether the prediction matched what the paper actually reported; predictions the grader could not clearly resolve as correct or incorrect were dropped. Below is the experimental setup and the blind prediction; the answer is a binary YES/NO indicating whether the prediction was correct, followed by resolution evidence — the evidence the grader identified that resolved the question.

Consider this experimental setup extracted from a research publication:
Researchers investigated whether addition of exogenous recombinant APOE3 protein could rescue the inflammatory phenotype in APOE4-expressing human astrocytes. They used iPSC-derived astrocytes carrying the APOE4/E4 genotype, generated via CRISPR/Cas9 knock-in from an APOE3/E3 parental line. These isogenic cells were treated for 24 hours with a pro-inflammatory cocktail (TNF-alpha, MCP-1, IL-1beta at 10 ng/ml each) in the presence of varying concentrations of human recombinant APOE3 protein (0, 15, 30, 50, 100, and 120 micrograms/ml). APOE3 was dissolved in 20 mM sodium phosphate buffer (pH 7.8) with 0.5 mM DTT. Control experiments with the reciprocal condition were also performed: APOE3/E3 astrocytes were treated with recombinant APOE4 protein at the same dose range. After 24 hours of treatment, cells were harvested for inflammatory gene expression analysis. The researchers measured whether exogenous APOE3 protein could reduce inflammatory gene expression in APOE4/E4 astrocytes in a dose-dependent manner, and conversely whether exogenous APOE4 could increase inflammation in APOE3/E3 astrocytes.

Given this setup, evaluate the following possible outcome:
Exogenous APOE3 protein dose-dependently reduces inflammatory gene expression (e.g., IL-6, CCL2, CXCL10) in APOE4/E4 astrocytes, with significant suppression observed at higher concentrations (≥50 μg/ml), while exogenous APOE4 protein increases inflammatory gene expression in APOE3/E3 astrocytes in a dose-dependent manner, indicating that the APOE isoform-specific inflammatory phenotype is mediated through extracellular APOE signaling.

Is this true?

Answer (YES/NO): NO